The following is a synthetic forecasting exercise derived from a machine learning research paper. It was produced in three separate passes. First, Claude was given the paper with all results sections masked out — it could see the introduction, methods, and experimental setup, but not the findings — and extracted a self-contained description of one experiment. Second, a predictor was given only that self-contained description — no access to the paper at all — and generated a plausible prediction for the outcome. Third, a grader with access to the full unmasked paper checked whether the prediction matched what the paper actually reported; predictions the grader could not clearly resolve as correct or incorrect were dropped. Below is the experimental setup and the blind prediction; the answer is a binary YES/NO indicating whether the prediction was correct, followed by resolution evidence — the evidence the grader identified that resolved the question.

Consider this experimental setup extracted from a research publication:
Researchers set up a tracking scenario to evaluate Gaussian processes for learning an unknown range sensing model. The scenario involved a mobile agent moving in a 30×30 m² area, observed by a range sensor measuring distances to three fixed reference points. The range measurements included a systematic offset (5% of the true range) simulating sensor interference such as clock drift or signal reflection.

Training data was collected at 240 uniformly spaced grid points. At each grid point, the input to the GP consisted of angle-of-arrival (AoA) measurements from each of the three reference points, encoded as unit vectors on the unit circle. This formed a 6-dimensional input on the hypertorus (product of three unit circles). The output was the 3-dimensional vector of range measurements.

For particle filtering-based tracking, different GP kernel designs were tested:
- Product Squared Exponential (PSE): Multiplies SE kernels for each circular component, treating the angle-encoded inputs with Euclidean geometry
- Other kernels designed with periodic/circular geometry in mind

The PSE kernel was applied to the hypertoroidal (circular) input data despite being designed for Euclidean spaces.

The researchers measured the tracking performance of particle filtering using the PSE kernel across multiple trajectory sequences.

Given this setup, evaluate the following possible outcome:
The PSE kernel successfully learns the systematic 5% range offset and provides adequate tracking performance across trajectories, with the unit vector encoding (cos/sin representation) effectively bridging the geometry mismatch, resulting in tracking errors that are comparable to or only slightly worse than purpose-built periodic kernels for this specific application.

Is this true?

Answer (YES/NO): NO